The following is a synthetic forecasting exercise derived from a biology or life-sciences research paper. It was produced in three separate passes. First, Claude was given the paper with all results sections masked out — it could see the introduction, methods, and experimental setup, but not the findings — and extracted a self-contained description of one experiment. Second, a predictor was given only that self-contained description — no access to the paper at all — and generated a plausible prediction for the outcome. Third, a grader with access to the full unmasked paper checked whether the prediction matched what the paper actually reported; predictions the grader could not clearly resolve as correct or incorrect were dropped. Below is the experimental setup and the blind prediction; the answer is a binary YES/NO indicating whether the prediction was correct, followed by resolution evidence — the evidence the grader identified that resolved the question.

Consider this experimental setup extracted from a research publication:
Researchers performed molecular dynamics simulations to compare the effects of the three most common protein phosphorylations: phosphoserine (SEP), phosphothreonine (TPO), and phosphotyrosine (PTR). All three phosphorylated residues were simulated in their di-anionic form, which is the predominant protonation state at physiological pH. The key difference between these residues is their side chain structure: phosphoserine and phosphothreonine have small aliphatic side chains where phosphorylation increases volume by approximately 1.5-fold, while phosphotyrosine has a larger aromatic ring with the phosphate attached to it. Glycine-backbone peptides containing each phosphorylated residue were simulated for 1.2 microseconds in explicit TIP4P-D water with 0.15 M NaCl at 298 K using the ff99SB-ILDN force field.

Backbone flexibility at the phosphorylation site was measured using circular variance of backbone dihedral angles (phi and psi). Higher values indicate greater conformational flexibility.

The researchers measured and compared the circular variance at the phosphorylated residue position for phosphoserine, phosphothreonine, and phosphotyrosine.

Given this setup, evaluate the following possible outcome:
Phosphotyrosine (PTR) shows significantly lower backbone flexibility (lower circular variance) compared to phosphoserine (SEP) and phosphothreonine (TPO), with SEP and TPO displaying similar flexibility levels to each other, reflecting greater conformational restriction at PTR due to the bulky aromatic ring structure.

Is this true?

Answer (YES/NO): NO